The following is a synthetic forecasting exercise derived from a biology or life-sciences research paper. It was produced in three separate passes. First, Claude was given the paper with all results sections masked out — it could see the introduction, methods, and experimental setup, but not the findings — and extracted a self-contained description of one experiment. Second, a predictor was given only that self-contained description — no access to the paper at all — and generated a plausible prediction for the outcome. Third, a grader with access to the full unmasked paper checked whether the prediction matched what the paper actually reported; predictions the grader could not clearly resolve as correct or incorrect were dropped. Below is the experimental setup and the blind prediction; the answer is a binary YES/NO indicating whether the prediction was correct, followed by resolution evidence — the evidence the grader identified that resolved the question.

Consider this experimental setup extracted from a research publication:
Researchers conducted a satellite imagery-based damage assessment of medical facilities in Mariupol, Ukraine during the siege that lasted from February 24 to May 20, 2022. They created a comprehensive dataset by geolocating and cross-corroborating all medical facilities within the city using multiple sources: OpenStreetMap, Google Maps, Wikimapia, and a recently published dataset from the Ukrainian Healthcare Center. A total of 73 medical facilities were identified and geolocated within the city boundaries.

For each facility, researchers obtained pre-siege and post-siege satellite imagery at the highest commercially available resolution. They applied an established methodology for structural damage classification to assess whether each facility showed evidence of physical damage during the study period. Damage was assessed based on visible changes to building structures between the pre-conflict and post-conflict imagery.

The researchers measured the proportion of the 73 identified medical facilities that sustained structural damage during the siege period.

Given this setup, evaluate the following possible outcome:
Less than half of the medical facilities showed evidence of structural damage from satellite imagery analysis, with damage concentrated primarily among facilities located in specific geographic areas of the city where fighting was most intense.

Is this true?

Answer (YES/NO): NO